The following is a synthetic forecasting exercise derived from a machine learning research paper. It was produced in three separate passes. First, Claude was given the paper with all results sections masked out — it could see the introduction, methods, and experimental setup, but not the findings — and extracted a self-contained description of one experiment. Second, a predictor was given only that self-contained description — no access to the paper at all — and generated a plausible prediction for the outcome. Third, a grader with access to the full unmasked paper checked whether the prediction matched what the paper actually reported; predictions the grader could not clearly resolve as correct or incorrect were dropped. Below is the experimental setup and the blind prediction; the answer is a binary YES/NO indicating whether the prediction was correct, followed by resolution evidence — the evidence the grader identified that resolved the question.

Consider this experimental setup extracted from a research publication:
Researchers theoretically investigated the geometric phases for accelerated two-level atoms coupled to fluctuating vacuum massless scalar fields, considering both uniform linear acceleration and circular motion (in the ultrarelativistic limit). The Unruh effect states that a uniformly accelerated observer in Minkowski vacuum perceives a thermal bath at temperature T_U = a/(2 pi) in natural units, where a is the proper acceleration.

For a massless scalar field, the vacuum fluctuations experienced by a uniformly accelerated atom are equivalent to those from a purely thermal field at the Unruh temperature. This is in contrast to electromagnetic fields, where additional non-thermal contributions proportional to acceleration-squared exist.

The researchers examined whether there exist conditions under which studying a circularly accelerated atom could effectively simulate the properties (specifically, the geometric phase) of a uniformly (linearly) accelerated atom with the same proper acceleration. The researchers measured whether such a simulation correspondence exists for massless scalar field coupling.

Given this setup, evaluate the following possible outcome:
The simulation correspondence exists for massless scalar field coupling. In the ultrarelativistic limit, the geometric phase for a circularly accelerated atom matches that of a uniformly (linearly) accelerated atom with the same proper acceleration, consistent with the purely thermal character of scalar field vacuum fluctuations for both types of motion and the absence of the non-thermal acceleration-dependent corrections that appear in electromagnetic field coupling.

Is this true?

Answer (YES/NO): NO